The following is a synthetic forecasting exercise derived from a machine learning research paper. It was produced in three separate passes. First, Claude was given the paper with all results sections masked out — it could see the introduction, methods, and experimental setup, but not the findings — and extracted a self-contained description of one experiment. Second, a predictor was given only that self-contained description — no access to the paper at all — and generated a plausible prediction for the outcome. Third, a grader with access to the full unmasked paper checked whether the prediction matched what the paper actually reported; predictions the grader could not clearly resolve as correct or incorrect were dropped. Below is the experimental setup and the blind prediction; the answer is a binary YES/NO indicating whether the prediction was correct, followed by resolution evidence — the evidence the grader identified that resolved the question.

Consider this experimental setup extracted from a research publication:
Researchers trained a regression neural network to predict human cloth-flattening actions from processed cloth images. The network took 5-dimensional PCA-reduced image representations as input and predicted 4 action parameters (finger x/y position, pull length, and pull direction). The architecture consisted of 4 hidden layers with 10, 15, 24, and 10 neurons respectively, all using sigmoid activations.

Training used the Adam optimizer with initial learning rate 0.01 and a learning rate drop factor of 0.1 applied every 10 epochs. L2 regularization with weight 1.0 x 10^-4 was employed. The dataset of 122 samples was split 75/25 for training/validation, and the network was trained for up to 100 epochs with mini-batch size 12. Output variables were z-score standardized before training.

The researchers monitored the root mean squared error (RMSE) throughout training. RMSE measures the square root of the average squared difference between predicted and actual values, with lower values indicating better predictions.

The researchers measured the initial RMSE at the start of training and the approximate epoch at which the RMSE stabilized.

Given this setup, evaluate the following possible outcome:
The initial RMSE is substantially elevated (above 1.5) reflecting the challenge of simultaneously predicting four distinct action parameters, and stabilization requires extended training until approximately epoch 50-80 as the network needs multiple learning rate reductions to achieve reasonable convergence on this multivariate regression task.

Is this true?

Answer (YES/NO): NO